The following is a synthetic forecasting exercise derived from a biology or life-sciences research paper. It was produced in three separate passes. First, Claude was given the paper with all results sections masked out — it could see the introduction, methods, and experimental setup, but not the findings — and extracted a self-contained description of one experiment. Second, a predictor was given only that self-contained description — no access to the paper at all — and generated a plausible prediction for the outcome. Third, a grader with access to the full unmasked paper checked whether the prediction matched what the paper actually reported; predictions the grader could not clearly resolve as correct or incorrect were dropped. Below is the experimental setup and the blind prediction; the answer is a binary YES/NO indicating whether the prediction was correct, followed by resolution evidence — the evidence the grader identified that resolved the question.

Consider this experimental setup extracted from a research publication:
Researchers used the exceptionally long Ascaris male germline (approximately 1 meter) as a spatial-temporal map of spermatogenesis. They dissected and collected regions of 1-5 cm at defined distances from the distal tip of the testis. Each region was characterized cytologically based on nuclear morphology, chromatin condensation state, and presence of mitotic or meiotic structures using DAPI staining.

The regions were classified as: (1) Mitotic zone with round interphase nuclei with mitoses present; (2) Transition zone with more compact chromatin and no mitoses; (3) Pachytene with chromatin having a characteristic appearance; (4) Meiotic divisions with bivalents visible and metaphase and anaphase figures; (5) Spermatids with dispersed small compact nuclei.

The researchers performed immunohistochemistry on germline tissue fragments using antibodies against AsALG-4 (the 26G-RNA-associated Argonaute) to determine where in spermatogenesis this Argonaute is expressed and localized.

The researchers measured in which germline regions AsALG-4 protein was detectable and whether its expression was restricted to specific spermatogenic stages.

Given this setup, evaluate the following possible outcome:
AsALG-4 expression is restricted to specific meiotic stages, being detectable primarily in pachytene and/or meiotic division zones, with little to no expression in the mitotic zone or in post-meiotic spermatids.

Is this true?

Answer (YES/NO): YES